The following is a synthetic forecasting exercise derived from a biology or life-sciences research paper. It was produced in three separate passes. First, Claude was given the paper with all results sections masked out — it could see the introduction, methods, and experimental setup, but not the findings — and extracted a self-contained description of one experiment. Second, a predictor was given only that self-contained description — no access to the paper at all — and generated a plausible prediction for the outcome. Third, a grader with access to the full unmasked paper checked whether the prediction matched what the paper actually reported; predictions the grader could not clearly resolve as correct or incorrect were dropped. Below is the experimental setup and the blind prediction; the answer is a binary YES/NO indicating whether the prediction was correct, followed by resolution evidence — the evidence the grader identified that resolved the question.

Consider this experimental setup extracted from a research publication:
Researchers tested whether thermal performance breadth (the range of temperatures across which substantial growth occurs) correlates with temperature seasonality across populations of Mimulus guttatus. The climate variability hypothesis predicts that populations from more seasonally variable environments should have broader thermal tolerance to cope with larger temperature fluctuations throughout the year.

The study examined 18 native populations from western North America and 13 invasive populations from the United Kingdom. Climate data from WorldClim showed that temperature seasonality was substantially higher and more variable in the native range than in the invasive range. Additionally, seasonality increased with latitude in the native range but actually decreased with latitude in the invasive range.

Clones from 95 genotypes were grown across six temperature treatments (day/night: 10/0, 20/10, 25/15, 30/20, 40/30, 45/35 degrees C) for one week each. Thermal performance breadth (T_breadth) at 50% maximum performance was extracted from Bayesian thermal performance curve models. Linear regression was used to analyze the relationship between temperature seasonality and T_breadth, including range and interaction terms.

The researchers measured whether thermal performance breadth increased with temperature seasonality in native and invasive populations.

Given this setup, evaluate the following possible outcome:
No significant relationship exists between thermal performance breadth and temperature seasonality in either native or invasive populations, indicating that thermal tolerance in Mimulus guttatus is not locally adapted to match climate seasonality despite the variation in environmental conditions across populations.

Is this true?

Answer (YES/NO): YES